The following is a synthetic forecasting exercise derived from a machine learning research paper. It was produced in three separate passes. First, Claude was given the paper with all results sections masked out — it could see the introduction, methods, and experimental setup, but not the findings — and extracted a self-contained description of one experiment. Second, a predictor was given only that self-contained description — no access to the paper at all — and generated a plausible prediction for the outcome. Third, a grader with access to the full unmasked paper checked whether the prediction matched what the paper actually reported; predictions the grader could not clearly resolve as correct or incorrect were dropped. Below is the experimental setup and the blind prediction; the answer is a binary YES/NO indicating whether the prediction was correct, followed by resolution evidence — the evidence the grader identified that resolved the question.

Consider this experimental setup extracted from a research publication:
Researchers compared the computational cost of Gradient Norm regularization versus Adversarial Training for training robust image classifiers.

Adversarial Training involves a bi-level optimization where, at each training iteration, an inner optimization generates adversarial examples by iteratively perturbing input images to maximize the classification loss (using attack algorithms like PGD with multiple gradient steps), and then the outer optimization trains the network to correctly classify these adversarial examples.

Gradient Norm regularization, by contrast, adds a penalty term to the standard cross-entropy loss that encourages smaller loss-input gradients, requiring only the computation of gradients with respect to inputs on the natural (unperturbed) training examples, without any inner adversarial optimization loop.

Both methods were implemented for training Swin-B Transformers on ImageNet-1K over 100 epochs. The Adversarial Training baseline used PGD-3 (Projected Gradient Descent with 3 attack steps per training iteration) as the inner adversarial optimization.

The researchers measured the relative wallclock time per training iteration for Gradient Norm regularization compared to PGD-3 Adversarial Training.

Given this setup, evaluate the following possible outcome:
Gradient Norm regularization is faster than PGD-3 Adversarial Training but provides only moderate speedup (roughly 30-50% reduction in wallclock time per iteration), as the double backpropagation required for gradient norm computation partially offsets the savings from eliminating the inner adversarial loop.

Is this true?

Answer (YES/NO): YES